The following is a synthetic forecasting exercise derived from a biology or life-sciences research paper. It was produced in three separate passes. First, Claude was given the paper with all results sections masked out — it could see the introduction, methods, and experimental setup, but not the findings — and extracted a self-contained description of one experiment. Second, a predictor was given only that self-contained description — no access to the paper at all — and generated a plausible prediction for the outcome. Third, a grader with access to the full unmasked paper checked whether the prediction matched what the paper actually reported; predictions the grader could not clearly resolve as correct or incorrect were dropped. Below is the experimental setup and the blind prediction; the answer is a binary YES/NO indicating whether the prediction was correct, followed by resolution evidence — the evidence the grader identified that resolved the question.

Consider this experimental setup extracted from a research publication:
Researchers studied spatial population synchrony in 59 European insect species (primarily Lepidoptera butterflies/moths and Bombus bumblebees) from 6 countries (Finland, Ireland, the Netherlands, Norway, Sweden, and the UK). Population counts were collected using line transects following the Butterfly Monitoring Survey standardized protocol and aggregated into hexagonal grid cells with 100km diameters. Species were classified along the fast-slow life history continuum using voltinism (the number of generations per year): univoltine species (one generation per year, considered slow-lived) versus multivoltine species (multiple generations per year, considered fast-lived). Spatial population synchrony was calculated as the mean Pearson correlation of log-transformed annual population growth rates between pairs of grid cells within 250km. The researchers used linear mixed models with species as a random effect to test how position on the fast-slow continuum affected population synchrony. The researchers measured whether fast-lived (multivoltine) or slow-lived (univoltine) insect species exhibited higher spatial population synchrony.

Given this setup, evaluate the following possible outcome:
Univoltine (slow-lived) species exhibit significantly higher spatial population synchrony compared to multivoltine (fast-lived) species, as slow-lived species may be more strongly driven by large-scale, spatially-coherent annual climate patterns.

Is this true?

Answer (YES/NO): NO